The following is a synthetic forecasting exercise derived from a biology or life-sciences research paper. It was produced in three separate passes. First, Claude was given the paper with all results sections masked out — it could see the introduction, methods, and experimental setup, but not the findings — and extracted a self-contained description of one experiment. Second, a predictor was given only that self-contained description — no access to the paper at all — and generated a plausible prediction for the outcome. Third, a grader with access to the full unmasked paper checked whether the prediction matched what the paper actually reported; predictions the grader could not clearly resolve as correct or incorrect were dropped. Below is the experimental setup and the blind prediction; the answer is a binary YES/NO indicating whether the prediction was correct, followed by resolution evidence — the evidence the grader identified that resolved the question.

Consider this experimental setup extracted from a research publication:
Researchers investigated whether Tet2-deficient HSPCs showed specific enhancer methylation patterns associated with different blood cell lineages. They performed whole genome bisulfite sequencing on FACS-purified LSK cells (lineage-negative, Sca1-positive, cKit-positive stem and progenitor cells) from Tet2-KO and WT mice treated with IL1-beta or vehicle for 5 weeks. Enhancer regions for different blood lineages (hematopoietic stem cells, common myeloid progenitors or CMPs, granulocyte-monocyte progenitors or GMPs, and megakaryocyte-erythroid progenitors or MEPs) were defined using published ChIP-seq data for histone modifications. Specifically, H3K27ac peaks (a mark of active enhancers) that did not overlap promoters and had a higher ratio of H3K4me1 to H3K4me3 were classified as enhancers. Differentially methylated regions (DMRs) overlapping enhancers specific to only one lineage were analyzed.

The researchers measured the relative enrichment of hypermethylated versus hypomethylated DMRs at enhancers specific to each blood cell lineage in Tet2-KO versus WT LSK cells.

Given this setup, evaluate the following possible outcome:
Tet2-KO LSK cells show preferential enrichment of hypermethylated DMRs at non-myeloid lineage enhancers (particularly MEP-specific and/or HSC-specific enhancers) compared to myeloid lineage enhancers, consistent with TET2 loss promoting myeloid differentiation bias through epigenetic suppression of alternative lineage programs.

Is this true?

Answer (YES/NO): NO